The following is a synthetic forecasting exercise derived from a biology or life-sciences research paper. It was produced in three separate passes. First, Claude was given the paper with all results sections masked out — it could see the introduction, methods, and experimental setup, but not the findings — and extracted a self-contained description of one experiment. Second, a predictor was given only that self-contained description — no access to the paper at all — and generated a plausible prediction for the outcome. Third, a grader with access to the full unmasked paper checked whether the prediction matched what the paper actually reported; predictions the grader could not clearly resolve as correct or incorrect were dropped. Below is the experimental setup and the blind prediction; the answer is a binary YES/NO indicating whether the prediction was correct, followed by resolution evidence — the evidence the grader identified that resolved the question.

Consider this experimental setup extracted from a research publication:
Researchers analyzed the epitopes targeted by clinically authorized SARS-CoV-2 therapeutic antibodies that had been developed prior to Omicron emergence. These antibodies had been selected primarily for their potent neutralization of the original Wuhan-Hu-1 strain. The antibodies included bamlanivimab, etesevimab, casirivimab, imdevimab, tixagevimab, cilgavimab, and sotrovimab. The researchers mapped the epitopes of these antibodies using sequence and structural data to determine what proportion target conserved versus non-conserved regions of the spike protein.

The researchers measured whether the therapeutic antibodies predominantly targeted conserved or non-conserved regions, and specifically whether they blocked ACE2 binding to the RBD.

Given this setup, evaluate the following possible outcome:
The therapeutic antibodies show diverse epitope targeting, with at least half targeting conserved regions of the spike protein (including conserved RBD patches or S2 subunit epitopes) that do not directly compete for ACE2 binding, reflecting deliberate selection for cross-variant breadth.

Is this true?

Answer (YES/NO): NO